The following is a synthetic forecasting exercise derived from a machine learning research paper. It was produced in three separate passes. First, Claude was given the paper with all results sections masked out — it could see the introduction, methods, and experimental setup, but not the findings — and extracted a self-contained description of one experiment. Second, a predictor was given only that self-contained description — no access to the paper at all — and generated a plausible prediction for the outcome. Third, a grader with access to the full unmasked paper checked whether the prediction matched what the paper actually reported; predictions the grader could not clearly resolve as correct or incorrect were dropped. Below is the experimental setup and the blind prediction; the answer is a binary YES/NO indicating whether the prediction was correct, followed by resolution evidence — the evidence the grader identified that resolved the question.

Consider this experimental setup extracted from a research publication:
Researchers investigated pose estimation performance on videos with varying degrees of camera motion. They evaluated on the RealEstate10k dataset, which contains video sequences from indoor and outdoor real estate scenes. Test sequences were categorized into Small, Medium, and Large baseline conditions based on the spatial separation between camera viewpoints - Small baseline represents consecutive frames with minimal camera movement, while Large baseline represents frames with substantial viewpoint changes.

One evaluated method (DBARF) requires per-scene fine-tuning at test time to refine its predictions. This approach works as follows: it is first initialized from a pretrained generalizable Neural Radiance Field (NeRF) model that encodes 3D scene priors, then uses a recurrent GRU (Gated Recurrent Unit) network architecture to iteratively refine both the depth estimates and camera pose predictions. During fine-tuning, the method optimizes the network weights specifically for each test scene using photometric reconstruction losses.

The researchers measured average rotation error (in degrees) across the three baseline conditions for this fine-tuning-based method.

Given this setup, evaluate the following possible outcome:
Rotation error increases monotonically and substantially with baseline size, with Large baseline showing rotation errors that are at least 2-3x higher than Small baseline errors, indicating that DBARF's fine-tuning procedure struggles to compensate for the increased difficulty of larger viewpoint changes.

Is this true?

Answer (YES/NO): NO